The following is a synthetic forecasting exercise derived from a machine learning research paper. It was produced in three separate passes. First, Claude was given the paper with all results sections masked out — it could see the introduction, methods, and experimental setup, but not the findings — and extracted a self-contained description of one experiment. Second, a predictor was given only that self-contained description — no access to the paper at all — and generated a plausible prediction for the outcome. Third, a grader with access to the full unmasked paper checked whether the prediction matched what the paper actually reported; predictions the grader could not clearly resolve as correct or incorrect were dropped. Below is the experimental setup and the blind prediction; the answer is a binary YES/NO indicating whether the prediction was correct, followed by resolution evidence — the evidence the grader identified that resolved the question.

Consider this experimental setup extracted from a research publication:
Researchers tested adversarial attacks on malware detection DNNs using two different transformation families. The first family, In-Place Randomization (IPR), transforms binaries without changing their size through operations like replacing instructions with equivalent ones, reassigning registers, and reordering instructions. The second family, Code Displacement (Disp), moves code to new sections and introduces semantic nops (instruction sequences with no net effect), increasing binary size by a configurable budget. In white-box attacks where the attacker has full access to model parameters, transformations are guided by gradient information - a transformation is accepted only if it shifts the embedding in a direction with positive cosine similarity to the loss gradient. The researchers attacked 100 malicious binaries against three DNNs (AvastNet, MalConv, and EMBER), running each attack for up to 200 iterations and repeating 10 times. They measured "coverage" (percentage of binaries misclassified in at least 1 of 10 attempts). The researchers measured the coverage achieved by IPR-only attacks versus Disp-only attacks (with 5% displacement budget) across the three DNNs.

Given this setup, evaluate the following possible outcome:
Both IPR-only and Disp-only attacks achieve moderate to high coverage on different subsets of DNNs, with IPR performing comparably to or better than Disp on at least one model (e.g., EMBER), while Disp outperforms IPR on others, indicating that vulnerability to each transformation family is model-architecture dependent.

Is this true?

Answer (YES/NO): NO